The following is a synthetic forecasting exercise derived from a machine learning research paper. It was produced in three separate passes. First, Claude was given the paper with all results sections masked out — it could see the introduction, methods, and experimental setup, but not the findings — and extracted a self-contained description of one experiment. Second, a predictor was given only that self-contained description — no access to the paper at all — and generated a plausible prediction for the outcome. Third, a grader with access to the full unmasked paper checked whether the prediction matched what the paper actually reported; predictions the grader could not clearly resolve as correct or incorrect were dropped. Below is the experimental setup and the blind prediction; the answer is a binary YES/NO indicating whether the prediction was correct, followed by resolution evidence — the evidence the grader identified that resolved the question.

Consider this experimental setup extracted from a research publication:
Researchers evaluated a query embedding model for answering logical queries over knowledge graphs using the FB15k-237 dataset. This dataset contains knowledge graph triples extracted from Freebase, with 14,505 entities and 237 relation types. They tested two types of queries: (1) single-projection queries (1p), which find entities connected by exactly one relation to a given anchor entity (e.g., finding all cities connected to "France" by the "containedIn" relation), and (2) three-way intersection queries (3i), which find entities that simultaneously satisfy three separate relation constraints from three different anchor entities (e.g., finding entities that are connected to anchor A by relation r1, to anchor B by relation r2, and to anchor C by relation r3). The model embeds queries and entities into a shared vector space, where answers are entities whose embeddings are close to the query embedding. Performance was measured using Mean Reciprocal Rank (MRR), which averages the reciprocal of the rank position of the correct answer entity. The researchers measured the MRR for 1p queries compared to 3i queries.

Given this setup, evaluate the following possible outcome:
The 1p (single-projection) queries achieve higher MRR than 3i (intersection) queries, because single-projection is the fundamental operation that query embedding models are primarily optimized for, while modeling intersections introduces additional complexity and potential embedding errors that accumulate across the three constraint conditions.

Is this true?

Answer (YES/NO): NO